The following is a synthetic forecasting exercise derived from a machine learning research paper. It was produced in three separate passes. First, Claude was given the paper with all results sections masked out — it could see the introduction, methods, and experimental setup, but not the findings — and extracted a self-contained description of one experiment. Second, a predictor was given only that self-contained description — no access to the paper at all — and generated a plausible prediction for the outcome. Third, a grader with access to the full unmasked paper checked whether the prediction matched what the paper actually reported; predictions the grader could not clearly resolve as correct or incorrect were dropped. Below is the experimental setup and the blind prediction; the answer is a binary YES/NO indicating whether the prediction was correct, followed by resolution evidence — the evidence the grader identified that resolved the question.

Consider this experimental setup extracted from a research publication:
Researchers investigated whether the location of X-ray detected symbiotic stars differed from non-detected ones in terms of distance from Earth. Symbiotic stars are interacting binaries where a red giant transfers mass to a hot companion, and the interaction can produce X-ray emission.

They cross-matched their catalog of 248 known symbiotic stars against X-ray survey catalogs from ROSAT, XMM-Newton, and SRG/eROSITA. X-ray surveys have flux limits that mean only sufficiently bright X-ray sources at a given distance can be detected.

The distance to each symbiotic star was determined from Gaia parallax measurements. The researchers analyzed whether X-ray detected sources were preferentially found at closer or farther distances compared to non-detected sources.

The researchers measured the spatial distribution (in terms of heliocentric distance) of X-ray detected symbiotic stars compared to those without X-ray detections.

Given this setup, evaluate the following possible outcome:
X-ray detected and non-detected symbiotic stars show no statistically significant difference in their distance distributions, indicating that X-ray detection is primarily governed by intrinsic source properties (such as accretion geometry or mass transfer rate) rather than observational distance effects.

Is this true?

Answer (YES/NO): NO